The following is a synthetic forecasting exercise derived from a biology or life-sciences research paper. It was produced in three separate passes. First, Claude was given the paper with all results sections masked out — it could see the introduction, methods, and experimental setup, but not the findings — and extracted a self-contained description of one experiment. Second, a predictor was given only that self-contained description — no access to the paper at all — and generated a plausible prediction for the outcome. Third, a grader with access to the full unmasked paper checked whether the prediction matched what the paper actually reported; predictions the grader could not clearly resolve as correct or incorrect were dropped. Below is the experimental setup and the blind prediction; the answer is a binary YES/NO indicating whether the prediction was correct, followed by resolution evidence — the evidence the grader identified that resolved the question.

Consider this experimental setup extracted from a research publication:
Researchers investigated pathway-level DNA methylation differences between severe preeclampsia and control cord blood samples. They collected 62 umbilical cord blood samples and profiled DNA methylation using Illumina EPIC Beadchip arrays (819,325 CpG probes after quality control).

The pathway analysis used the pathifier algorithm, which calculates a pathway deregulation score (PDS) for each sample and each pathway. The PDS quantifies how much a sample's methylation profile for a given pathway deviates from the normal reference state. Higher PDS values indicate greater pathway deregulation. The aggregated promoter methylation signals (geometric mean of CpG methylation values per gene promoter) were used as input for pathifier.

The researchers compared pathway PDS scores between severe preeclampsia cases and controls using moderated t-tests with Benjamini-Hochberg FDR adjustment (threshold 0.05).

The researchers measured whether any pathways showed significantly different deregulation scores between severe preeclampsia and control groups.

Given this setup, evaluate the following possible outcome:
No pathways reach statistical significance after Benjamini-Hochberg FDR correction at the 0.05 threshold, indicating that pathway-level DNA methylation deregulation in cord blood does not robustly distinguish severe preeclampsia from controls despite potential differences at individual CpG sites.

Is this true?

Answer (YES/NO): YES